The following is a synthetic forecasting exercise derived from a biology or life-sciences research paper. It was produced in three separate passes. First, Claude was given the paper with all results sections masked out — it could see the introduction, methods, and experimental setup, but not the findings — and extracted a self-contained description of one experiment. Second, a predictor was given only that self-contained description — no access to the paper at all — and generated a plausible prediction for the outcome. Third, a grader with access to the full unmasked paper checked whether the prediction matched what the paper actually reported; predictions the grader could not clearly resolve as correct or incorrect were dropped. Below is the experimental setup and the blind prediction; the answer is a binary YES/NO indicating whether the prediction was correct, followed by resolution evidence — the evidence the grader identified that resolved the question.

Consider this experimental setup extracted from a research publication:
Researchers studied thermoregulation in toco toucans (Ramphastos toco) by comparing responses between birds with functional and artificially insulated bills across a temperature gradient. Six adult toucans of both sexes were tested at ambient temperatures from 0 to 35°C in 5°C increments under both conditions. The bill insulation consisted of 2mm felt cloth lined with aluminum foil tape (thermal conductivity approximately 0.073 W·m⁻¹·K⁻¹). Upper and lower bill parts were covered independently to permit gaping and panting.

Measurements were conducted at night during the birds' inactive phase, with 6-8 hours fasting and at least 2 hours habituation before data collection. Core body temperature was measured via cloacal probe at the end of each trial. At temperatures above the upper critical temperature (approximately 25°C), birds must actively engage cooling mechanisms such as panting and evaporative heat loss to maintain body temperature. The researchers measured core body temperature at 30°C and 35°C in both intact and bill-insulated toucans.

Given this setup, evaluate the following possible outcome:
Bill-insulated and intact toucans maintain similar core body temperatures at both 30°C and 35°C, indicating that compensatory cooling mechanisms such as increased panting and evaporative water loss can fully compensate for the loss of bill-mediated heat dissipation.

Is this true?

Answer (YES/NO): YES